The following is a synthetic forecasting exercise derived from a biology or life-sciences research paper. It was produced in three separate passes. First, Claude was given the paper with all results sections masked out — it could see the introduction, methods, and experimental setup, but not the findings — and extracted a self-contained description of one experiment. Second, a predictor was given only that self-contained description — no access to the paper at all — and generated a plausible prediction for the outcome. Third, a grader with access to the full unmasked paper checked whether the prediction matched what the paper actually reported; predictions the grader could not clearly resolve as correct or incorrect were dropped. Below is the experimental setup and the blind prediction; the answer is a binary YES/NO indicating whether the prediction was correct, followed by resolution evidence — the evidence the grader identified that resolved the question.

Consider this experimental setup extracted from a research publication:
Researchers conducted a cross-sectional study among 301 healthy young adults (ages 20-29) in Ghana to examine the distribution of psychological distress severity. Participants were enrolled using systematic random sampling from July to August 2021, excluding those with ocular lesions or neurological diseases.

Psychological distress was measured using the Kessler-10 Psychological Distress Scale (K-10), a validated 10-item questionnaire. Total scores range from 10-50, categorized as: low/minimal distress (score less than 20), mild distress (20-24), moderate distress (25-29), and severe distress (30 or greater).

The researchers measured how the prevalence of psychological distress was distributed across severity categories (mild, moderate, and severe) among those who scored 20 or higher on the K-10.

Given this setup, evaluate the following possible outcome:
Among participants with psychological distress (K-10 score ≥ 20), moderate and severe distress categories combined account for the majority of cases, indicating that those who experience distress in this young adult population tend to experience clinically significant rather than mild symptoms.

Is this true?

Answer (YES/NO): NO